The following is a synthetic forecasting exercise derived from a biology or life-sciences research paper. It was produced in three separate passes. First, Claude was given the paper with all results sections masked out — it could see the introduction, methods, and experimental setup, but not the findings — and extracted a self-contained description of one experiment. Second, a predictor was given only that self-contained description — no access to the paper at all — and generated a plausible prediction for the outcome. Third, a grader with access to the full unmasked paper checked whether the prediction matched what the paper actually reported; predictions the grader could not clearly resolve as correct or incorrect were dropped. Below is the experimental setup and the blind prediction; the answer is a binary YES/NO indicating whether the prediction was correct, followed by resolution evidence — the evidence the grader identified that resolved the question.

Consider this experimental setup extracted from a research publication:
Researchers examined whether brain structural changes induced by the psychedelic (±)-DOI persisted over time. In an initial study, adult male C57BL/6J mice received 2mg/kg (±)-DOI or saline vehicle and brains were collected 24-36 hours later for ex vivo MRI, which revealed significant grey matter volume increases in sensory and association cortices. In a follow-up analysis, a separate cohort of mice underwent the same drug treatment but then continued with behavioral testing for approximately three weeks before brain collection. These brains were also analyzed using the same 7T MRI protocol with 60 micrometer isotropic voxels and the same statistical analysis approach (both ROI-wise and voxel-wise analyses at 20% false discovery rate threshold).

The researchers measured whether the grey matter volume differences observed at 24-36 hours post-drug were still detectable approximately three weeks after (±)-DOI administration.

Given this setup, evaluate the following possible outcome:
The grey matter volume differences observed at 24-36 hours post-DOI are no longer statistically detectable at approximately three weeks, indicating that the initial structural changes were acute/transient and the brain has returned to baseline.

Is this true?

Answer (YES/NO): YES